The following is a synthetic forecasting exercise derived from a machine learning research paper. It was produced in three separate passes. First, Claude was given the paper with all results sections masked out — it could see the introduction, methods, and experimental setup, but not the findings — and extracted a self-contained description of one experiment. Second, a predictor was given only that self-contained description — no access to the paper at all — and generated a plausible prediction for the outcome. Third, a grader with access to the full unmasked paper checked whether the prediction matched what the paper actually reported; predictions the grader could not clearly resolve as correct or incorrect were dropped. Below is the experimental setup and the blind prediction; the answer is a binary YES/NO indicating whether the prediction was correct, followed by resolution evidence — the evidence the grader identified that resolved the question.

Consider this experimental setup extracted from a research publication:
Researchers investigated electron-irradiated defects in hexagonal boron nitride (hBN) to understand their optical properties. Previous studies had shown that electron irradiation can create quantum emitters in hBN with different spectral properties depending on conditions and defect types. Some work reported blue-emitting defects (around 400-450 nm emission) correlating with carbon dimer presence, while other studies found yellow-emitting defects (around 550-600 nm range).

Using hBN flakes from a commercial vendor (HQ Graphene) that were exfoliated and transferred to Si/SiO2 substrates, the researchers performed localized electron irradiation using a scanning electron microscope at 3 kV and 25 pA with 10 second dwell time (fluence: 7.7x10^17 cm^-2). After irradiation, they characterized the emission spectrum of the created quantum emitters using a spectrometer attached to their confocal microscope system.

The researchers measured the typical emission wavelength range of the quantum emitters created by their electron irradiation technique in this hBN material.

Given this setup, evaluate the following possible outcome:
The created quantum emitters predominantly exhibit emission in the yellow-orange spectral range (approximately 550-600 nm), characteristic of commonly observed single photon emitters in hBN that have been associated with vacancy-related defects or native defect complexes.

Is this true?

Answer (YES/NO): YES